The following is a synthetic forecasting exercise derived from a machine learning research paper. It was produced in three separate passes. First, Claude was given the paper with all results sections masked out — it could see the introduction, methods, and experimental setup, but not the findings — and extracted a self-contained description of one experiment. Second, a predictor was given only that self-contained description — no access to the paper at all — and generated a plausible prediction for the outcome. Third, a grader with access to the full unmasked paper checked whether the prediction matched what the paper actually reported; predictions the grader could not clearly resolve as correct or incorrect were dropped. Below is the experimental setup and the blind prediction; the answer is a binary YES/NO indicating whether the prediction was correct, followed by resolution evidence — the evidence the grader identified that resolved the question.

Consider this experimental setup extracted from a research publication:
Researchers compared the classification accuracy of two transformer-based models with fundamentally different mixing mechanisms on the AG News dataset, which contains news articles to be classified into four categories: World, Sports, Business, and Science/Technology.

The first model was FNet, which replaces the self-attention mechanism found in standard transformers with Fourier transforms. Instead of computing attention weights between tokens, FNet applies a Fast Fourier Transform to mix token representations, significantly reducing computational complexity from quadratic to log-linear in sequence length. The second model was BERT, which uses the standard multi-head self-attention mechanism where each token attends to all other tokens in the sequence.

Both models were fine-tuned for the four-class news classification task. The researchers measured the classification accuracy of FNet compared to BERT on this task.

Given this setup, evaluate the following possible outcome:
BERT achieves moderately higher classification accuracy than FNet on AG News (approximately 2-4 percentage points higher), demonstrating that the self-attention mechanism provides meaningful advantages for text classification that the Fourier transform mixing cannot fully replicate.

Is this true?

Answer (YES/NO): YES